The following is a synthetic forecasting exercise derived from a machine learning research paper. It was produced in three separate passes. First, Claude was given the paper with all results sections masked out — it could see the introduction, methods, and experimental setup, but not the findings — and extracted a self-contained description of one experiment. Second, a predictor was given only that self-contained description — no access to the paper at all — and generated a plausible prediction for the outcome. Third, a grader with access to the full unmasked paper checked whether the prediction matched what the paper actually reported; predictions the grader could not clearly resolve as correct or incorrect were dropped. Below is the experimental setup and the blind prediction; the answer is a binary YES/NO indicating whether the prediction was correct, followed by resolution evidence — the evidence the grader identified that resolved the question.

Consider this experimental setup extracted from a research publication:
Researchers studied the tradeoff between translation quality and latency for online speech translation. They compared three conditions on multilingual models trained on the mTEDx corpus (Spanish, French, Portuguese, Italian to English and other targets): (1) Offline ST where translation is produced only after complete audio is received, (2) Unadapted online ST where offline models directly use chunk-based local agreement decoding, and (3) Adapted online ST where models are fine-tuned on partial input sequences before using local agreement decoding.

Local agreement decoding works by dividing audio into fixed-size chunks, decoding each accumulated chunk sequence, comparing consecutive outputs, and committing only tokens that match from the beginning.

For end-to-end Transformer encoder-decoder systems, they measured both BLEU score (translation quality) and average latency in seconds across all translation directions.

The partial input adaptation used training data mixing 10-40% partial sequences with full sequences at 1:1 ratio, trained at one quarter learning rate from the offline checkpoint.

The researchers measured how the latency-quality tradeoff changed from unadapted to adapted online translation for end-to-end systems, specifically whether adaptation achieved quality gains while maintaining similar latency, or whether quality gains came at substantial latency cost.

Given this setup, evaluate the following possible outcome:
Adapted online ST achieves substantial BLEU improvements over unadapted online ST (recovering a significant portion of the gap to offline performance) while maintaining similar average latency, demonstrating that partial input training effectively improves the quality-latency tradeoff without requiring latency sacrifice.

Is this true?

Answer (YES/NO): YES